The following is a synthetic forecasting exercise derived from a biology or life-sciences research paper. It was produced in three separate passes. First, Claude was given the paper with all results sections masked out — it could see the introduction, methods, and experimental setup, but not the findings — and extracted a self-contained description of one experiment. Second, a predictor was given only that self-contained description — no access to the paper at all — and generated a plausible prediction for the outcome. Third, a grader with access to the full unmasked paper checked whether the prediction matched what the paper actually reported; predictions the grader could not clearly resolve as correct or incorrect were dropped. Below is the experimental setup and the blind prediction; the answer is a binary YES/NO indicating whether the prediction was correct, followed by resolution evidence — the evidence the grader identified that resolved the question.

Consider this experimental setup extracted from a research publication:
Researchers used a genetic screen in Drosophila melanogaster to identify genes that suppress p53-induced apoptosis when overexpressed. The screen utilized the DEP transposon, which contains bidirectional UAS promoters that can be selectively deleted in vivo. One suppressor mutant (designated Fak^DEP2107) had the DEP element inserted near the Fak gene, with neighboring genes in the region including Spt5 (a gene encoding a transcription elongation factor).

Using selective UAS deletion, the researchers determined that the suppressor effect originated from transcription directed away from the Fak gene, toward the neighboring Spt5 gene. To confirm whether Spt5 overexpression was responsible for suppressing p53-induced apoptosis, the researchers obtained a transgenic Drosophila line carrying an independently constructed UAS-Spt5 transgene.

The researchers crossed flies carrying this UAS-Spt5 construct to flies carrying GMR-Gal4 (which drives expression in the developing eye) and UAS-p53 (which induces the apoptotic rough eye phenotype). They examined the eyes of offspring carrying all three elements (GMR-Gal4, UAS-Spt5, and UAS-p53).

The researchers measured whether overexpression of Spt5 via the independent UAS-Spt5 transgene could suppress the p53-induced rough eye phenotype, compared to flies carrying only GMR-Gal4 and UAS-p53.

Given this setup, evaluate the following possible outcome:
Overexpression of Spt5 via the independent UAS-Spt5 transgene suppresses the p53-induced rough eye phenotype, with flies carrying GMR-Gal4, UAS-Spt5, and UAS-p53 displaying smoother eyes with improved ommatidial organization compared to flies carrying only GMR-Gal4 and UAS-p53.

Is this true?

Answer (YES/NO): YES